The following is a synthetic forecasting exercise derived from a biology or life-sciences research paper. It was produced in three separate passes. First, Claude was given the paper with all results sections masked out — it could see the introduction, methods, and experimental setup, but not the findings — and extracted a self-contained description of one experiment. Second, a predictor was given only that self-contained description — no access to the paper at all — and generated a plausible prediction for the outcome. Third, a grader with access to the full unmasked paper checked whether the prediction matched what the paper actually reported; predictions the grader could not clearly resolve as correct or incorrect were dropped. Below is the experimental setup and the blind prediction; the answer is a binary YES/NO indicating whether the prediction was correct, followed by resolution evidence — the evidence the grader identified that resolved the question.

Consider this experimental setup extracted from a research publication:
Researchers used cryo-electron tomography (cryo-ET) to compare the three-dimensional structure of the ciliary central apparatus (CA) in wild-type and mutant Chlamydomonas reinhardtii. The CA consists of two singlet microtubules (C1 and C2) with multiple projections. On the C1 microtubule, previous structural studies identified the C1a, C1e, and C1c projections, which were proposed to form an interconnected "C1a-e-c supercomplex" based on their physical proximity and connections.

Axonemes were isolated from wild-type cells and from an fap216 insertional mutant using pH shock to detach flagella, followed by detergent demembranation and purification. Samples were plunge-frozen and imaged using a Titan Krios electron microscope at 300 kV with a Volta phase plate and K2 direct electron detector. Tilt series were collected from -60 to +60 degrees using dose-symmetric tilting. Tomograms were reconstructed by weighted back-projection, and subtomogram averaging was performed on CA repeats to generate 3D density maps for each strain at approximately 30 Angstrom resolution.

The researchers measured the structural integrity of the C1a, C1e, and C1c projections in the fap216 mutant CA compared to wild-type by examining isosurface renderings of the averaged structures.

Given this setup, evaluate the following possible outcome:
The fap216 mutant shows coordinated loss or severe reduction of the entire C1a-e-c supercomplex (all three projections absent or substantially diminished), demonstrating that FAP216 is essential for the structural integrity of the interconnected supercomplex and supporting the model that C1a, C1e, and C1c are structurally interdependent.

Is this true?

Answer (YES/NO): NO